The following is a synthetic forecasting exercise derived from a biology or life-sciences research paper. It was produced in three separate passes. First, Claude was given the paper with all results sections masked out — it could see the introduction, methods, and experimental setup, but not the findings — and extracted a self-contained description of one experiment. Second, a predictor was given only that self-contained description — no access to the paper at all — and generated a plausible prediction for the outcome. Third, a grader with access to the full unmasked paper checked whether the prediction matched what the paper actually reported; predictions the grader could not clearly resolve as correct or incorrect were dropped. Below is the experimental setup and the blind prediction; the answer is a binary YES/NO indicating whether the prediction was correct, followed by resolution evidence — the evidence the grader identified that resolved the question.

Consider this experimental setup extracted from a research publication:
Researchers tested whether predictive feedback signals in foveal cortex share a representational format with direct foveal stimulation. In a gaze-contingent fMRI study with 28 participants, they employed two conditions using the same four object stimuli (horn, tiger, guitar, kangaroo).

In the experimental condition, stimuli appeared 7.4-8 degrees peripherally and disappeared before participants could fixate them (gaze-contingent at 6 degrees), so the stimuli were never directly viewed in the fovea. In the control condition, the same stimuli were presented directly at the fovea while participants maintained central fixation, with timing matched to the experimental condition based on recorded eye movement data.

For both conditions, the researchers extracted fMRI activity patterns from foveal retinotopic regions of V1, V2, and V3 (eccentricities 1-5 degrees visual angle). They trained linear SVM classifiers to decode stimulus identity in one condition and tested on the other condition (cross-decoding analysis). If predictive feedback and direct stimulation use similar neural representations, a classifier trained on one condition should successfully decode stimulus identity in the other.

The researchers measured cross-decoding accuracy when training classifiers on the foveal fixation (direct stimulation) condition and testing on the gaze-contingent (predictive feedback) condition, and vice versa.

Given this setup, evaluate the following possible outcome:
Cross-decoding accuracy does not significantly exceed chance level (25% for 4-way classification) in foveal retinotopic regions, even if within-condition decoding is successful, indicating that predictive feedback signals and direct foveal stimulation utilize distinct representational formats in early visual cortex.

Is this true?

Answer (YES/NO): NO